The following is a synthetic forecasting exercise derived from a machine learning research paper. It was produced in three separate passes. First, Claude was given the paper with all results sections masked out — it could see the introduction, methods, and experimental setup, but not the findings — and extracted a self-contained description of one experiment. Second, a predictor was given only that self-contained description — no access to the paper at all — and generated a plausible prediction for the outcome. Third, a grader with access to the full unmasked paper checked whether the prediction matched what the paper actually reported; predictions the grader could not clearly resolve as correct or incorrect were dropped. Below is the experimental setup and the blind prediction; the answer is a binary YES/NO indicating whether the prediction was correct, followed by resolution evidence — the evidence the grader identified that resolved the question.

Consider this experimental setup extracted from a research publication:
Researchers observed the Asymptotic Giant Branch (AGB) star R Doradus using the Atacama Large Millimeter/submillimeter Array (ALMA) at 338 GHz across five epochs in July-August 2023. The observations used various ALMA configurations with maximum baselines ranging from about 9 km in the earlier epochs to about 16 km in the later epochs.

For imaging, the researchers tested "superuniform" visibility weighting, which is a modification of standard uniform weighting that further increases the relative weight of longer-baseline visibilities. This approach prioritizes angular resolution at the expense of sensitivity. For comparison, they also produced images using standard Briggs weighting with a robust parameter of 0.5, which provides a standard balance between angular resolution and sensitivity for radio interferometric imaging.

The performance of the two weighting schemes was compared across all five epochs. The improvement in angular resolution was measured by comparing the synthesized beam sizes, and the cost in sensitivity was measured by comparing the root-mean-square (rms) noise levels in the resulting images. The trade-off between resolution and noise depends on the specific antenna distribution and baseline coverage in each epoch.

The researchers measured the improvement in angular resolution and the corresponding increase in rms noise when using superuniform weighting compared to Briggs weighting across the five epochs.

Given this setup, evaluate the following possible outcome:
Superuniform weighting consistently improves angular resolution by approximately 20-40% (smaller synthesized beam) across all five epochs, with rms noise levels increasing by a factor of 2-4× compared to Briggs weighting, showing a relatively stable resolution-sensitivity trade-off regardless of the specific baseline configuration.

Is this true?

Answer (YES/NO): NO